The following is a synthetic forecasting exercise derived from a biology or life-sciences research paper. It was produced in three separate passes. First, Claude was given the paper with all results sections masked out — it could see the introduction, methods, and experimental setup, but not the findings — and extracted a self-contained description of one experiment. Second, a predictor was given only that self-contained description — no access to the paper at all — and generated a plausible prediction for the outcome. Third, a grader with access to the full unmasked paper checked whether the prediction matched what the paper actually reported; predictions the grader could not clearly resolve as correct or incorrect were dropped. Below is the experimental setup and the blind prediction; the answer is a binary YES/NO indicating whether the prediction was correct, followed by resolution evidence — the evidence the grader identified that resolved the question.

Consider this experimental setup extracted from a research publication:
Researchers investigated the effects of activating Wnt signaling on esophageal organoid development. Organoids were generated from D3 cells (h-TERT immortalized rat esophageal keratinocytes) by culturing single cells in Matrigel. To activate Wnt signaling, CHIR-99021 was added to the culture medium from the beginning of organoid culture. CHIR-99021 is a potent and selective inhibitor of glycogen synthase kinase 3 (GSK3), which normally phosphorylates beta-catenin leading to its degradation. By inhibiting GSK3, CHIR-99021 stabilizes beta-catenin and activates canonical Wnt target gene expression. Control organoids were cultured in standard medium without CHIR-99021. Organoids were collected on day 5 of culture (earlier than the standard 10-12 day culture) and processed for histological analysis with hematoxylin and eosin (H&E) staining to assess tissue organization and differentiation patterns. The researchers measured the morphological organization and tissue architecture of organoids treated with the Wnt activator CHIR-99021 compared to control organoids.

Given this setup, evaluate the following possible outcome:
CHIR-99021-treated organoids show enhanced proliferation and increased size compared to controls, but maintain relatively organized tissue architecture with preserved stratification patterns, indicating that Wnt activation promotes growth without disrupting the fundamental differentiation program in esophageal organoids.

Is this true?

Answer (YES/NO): NO